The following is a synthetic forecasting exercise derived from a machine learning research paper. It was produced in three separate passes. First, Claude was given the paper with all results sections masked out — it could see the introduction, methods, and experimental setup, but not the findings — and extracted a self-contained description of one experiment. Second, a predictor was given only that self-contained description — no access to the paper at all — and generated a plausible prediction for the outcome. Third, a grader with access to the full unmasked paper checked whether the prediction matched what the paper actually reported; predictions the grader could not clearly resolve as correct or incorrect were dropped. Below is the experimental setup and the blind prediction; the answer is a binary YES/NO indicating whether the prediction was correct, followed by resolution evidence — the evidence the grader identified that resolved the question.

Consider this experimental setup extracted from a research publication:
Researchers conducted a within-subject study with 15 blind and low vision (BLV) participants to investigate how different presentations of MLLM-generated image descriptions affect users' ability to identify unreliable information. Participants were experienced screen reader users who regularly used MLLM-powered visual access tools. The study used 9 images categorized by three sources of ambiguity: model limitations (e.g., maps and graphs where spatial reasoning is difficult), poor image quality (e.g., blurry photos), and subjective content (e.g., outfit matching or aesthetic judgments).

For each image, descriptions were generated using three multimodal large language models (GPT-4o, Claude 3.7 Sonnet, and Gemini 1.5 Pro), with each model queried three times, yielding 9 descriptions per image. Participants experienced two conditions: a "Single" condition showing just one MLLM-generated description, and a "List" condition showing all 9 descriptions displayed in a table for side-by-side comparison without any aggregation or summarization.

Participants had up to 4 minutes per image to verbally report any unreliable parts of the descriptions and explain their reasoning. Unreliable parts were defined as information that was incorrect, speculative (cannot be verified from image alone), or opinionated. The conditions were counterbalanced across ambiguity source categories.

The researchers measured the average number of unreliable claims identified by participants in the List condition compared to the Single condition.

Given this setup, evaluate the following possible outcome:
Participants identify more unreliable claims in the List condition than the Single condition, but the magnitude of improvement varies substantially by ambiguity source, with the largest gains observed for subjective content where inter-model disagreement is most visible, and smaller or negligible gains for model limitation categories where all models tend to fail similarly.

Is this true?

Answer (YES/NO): NO